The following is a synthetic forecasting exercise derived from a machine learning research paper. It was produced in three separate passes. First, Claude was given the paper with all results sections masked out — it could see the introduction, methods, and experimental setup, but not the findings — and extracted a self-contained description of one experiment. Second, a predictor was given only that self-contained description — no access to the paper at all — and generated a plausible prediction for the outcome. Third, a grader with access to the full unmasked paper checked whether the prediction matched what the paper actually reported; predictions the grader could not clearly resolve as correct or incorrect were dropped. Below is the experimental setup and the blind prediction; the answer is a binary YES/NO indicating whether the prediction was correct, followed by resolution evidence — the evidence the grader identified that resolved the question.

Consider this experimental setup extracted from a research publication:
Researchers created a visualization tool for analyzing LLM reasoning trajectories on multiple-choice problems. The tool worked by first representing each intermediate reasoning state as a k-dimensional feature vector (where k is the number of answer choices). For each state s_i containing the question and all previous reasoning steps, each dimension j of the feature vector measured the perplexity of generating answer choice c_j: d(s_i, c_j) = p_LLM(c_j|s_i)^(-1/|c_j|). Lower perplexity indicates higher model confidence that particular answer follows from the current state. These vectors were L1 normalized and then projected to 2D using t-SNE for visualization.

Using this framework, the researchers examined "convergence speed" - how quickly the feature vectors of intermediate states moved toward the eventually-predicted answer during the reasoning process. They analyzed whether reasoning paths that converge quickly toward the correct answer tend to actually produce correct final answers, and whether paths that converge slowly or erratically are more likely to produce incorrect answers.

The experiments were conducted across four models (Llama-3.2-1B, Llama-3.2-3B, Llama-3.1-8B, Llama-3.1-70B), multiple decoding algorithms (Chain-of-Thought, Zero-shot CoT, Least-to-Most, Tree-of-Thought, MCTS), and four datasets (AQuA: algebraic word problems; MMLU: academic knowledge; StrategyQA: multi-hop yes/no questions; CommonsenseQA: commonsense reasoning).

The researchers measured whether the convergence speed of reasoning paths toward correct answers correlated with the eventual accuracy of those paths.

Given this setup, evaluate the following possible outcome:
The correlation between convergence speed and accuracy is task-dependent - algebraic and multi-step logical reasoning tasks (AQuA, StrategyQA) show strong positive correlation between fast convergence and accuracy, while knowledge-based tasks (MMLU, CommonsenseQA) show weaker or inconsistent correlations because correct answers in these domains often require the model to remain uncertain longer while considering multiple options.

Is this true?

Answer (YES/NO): NO